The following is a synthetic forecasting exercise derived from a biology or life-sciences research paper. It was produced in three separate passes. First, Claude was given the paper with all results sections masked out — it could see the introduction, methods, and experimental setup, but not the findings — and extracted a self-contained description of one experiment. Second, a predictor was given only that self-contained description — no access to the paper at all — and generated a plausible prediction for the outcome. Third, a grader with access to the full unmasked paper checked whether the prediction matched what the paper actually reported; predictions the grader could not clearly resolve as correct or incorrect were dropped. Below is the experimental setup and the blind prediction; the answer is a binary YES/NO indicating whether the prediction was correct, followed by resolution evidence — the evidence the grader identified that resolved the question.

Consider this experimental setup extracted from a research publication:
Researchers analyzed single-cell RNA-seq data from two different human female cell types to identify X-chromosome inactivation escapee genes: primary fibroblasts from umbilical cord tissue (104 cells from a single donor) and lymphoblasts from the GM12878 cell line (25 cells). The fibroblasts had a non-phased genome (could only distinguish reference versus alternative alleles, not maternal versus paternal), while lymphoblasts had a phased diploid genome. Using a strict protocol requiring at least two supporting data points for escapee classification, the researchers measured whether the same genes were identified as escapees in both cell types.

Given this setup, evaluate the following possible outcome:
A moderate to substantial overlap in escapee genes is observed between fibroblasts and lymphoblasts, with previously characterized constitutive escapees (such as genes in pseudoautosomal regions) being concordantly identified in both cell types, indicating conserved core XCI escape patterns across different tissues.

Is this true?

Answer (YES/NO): NO